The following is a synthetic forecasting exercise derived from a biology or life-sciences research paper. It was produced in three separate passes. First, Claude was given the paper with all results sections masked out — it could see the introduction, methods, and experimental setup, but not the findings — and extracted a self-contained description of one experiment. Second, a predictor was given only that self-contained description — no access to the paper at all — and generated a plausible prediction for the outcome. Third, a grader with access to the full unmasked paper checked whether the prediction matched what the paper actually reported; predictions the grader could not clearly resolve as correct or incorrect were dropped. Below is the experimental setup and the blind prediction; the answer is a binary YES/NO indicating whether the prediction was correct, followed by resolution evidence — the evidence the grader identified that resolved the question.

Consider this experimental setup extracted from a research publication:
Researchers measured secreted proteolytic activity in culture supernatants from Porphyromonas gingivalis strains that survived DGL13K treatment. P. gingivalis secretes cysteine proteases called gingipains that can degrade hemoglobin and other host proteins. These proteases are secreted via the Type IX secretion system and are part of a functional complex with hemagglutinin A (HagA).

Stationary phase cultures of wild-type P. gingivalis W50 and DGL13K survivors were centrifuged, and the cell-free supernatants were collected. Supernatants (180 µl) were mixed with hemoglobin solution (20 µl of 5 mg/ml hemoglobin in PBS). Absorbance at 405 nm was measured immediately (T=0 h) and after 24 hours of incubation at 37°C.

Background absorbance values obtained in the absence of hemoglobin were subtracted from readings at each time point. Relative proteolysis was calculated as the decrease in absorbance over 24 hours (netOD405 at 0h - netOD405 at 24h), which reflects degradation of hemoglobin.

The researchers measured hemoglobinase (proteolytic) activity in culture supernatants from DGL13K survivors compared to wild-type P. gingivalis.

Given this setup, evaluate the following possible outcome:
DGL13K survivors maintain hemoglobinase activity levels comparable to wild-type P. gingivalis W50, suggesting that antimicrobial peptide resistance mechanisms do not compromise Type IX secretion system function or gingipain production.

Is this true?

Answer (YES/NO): YES